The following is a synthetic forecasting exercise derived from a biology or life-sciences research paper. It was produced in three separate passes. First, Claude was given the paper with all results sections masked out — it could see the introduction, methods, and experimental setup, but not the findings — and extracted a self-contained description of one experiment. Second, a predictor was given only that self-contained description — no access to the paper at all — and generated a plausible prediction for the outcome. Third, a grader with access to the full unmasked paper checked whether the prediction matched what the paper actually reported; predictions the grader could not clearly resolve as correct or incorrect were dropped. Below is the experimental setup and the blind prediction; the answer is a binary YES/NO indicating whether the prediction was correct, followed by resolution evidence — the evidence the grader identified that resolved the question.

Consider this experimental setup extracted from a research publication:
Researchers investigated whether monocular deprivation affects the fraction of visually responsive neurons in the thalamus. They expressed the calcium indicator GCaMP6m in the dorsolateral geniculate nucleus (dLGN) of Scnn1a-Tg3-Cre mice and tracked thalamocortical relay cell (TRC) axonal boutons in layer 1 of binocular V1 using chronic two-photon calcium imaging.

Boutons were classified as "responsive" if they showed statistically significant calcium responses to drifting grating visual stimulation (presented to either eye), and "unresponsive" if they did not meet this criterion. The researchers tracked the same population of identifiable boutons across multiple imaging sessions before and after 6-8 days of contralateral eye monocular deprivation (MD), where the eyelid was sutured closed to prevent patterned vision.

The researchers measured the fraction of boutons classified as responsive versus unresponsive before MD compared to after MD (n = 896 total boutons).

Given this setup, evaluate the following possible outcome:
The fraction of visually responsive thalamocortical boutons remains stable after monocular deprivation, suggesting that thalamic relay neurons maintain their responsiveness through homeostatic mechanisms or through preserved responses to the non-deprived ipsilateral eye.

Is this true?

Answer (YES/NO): NO